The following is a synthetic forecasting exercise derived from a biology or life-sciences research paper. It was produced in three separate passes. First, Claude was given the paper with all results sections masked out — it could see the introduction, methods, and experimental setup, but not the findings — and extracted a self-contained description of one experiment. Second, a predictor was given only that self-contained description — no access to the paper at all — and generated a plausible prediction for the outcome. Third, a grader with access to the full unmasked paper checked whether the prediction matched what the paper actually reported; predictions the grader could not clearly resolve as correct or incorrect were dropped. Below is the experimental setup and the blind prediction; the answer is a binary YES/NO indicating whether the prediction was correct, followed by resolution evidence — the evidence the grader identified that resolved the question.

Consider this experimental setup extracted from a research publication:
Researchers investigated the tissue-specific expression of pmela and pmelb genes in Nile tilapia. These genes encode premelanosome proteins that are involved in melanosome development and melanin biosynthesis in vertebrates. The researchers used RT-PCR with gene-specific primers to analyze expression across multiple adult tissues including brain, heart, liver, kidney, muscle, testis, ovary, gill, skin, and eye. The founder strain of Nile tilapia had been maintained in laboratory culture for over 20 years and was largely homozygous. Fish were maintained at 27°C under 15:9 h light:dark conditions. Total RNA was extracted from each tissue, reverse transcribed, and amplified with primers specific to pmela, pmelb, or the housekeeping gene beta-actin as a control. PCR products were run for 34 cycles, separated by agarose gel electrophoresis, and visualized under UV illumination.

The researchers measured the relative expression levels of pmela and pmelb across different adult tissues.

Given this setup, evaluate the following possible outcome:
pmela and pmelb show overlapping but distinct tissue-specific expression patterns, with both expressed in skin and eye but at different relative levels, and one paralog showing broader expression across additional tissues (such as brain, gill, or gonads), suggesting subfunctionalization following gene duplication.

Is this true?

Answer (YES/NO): NO